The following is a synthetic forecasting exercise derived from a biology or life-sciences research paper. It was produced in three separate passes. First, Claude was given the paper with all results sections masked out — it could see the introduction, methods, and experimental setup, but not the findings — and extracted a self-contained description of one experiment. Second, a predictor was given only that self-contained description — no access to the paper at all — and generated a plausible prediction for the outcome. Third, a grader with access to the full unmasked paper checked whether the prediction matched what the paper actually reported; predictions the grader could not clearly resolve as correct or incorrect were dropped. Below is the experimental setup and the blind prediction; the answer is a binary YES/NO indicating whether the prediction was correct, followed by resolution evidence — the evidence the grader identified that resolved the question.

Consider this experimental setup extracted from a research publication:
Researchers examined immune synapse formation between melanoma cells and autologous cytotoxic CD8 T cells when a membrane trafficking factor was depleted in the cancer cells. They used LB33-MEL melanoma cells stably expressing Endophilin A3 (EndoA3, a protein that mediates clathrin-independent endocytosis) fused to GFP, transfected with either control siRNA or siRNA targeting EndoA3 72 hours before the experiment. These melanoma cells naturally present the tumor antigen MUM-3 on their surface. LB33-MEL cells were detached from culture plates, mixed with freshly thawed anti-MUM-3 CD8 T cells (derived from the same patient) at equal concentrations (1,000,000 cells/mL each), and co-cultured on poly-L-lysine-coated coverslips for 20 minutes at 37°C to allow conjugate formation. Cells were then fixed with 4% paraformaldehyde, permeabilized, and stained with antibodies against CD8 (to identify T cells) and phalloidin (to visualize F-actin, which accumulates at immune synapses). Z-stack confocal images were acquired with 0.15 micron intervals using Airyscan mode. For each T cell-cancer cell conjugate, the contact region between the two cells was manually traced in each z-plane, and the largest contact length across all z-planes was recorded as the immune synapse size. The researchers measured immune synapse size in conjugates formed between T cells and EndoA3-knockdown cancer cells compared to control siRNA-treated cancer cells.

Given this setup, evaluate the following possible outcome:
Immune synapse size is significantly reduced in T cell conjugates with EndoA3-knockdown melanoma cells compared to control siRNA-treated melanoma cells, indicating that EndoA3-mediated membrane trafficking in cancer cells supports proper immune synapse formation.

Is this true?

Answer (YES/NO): NO